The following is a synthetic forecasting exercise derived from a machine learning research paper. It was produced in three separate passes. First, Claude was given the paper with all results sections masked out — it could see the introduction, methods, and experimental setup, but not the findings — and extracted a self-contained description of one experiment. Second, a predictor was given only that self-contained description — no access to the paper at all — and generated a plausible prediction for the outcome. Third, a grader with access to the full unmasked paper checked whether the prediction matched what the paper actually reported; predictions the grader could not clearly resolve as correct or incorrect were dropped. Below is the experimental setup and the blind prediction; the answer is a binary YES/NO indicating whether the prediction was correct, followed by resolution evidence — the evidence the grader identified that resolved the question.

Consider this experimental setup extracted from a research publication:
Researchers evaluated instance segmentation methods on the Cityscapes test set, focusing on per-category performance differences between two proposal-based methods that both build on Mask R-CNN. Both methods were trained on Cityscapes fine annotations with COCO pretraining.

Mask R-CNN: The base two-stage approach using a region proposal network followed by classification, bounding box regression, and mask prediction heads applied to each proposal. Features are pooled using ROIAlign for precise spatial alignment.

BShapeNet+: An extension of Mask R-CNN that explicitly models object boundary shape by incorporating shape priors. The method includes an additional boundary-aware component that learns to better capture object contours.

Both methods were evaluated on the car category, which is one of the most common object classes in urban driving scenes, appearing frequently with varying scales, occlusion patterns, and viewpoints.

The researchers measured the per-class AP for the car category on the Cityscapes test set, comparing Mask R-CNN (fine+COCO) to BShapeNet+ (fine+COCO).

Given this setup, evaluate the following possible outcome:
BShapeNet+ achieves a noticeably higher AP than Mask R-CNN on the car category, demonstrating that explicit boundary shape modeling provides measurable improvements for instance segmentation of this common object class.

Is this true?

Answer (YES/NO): NO